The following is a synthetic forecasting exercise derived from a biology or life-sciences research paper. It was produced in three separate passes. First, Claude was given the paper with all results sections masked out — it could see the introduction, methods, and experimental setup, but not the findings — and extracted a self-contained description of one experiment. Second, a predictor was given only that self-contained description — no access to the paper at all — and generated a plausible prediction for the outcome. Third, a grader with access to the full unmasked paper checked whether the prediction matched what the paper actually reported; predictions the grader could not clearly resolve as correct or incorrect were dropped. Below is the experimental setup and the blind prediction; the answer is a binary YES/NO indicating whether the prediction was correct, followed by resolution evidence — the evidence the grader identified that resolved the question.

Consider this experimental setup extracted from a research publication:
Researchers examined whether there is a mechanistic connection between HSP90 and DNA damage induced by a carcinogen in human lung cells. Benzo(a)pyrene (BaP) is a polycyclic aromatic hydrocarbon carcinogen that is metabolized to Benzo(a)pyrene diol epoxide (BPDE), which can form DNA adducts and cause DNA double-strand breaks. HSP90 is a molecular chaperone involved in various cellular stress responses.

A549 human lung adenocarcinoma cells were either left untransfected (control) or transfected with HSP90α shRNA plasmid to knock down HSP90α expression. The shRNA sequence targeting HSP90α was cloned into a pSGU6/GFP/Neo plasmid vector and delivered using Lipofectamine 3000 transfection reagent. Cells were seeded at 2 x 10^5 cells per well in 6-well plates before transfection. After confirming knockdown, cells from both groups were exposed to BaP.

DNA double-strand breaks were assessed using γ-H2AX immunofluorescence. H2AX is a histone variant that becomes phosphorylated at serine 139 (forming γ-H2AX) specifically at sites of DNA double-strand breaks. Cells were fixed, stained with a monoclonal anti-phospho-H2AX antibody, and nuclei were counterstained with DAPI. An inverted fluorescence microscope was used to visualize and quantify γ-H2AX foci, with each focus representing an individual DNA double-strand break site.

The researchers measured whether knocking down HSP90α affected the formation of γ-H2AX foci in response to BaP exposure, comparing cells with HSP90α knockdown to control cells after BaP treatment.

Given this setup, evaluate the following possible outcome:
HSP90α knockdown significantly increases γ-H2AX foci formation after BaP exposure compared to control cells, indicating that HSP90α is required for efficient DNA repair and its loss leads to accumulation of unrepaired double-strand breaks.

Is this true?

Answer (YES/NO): NO